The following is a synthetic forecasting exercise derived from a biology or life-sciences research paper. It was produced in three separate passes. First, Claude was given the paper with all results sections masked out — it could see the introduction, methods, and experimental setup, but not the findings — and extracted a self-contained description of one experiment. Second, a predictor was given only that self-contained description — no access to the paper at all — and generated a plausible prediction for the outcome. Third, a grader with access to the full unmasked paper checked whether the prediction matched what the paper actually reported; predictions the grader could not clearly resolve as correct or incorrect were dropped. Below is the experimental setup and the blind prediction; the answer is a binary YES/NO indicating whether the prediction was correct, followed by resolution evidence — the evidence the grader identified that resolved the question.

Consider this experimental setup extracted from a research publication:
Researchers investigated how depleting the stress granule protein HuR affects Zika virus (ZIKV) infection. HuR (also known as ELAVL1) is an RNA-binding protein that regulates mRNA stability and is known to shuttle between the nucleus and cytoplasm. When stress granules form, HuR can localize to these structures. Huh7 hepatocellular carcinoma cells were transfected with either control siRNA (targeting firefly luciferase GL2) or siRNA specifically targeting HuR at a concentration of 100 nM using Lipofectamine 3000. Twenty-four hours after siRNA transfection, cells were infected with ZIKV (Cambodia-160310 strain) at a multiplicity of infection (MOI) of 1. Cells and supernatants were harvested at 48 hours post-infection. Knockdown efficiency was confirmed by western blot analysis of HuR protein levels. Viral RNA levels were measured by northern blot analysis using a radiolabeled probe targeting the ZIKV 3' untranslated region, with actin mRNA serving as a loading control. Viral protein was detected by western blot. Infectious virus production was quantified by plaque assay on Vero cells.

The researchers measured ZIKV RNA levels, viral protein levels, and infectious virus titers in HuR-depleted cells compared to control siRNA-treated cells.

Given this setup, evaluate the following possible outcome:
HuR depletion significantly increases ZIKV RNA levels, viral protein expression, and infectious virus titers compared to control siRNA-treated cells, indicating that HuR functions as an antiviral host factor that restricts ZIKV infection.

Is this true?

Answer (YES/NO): YES